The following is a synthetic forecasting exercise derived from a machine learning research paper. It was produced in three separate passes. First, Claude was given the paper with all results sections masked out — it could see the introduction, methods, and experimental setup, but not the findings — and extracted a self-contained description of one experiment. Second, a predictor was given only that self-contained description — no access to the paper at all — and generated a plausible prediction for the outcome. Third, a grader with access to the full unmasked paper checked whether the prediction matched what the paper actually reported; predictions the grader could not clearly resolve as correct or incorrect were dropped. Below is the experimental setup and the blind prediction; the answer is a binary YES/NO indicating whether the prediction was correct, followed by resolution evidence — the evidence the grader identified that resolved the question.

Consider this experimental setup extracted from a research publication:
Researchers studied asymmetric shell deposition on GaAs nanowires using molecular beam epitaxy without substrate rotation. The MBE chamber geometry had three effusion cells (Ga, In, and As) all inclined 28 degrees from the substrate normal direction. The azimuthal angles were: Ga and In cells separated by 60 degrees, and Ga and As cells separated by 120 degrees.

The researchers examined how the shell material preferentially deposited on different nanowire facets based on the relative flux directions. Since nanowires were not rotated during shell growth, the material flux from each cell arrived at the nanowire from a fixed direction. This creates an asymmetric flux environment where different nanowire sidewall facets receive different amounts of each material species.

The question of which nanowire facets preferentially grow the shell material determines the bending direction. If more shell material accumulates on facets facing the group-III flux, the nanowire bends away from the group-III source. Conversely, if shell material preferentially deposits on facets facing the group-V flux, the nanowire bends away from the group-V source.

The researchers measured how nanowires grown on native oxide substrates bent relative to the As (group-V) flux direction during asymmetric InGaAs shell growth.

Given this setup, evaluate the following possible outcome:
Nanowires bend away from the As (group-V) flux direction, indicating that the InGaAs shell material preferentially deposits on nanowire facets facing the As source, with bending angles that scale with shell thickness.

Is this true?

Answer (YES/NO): YES